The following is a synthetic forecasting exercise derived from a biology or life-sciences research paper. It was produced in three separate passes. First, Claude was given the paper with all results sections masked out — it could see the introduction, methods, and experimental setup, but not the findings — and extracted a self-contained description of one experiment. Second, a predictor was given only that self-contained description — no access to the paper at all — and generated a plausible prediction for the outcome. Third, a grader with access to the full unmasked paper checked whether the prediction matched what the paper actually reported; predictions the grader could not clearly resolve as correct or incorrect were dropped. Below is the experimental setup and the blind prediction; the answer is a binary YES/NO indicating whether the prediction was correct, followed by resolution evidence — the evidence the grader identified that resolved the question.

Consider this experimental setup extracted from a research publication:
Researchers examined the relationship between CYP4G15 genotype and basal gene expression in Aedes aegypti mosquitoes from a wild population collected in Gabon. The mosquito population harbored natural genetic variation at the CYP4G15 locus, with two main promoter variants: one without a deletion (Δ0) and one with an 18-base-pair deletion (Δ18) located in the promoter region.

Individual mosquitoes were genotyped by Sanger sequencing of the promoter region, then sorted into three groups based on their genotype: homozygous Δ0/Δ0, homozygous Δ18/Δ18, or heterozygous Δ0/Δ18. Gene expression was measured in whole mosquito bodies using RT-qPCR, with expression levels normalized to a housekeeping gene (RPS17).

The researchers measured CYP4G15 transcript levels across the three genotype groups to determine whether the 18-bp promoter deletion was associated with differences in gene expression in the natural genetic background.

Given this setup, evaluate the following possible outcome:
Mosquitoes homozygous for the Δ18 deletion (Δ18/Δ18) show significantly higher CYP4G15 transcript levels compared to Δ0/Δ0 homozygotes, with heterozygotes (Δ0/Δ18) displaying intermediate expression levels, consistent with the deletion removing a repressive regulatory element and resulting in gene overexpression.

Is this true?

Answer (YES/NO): NO